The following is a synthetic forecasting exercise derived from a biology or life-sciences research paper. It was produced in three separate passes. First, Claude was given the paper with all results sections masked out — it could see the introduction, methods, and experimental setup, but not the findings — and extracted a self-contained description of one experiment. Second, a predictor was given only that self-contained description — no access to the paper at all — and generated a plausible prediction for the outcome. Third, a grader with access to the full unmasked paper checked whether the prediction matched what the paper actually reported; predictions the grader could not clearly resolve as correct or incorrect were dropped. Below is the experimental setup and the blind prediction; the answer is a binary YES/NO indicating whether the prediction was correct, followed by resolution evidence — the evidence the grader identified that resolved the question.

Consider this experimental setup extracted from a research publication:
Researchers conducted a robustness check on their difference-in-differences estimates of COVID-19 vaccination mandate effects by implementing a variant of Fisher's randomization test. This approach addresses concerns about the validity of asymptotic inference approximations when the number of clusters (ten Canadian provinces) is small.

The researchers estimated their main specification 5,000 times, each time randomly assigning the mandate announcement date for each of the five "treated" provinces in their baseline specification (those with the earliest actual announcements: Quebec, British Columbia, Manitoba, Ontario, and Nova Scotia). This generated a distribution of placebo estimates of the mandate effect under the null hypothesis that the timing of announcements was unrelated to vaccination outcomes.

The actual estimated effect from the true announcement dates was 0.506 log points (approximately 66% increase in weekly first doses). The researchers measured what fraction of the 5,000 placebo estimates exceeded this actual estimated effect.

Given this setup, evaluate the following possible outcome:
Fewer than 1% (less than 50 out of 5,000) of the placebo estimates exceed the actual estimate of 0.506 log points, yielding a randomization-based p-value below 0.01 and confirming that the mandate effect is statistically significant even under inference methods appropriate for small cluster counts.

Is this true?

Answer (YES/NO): NO